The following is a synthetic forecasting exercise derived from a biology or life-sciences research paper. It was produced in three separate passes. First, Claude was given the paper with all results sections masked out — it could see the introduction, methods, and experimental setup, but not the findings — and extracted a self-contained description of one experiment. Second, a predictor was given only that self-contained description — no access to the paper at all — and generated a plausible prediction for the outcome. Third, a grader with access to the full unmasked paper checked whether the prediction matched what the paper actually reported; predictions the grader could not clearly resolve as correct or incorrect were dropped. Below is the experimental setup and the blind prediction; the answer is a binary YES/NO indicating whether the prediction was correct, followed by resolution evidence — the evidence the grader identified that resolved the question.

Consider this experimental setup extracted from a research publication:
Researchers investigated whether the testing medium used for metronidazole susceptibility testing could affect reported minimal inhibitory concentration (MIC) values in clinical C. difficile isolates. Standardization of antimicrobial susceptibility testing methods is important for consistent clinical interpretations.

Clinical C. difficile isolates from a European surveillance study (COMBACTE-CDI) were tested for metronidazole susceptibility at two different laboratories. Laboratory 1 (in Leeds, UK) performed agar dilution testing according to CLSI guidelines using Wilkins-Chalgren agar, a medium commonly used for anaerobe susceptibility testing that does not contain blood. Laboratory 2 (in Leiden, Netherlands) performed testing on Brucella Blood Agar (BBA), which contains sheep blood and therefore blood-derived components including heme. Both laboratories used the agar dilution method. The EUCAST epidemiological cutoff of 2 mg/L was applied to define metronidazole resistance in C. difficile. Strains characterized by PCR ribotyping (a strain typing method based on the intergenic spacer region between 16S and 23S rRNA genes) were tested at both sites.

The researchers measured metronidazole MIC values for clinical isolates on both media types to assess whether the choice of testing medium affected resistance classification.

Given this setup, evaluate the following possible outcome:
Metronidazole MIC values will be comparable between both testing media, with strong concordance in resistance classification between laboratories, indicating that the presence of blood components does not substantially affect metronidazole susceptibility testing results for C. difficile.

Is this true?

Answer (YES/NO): NO